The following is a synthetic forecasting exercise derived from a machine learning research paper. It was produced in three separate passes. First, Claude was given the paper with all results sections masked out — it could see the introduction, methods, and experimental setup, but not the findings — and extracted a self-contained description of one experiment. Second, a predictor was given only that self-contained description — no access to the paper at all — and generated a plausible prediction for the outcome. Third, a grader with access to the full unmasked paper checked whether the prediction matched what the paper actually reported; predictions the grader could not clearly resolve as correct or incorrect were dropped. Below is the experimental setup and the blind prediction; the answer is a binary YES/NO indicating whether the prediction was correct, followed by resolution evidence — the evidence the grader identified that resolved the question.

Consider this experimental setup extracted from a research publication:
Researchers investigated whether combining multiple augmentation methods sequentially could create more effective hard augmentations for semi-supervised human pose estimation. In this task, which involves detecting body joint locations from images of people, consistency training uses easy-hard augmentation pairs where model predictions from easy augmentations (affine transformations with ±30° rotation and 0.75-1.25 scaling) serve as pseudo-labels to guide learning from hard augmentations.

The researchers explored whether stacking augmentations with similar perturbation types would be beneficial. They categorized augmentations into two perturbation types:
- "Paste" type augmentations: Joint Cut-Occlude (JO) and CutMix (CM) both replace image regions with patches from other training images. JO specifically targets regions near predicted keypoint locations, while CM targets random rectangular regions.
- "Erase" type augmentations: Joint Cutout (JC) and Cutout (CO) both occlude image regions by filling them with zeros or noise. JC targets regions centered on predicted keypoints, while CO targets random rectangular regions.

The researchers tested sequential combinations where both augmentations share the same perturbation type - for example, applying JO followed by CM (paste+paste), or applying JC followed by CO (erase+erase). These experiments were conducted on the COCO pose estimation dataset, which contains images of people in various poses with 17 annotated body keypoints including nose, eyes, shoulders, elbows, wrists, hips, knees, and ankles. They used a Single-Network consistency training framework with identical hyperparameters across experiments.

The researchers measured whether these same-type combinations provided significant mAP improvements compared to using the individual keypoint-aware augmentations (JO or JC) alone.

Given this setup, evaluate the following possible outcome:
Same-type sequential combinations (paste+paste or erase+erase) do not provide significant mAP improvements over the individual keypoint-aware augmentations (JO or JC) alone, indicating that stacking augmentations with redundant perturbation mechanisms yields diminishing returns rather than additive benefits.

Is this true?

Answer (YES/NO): YES